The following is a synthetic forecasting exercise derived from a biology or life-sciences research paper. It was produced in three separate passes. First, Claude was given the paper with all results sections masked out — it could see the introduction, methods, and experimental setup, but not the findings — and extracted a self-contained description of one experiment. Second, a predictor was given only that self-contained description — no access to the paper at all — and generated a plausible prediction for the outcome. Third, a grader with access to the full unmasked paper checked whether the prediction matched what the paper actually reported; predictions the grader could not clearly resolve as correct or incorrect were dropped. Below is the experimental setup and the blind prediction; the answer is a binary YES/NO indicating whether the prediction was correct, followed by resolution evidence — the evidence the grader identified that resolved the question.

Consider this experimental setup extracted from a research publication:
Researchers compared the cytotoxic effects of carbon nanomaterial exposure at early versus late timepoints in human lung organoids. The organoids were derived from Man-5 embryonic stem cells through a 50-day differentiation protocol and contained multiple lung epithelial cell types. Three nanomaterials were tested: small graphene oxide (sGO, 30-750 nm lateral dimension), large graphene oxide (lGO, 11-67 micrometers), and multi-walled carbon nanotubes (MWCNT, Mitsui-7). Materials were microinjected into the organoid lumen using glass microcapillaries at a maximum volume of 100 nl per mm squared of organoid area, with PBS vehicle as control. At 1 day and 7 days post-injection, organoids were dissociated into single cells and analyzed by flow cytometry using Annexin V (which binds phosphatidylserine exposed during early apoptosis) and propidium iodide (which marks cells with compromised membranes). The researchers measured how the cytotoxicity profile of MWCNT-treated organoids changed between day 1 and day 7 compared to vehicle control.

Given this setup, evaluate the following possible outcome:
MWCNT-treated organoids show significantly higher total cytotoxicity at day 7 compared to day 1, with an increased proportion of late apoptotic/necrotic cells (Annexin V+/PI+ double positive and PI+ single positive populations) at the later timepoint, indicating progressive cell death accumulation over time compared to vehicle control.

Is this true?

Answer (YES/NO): NO